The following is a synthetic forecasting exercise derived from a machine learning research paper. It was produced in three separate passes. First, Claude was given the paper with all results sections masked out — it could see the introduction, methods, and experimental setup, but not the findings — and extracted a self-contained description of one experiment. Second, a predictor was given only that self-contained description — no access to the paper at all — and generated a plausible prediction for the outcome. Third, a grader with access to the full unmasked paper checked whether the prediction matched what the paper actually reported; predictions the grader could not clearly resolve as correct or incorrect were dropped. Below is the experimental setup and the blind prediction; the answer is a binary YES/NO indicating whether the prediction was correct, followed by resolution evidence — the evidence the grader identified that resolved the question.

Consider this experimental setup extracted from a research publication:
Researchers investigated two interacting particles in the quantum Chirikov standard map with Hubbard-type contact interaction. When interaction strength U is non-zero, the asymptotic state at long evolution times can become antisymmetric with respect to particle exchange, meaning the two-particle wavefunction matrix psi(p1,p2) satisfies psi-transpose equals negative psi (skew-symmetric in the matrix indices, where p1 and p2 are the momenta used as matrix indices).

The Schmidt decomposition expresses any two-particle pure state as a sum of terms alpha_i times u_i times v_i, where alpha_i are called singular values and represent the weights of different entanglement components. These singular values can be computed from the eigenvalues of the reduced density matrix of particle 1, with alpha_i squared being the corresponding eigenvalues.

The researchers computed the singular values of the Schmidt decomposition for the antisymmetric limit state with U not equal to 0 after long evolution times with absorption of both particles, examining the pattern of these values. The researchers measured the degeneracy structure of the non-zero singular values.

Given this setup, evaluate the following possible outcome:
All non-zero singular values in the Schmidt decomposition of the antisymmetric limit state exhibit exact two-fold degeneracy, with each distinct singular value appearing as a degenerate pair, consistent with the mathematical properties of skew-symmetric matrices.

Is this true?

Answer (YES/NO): YES